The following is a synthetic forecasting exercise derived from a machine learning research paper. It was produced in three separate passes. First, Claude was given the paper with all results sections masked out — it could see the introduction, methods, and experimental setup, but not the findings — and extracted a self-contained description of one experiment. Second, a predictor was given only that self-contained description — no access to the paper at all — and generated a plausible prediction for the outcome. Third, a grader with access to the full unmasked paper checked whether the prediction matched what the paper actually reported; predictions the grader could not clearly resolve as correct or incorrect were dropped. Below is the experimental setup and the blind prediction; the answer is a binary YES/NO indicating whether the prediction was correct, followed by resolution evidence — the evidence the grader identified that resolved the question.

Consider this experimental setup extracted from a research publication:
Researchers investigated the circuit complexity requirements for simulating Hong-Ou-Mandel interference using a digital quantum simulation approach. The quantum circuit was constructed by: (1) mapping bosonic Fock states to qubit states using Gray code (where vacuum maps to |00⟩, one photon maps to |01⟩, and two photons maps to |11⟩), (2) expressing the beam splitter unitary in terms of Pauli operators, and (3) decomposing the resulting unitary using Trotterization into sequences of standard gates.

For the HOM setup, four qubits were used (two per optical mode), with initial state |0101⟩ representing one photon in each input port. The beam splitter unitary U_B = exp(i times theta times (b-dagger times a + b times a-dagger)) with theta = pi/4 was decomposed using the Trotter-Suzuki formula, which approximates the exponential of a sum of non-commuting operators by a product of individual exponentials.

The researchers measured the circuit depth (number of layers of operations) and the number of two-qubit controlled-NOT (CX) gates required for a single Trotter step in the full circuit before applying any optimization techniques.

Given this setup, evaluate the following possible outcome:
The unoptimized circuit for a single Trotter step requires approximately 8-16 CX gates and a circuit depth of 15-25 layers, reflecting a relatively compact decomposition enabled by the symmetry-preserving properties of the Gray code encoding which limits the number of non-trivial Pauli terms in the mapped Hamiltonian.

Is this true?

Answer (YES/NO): NO